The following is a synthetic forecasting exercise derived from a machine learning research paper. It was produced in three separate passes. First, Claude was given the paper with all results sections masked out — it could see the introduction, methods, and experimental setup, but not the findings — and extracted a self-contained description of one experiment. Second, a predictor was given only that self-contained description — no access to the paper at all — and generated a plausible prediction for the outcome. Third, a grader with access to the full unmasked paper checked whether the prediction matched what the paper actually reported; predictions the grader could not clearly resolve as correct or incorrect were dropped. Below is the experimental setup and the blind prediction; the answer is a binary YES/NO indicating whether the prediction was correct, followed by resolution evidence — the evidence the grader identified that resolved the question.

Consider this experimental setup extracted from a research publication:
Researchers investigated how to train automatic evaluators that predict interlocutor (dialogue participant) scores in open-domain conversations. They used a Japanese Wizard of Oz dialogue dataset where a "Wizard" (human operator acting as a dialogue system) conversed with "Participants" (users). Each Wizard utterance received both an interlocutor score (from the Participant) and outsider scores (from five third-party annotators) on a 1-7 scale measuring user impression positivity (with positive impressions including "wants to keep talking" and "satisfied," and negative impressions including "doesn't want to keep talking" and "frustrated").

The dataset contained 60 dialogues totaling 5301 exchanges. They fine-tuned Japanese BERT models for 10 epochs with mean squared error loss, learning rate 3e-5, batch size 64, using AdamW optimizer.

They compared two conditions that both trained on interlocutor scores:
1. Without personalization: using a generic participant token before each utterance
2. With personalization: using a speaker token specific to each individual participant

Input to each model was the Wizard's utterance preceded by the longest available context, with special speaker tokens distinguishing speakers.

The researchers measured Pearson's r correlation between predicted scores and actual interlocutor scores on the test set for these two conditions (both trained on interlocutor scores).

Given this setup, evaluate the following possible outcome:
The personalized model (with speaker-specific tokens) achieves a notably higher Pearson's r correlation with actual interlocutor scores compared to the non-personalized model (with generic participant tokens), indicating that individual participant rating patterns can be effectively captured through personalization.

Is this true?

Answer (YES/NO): YES